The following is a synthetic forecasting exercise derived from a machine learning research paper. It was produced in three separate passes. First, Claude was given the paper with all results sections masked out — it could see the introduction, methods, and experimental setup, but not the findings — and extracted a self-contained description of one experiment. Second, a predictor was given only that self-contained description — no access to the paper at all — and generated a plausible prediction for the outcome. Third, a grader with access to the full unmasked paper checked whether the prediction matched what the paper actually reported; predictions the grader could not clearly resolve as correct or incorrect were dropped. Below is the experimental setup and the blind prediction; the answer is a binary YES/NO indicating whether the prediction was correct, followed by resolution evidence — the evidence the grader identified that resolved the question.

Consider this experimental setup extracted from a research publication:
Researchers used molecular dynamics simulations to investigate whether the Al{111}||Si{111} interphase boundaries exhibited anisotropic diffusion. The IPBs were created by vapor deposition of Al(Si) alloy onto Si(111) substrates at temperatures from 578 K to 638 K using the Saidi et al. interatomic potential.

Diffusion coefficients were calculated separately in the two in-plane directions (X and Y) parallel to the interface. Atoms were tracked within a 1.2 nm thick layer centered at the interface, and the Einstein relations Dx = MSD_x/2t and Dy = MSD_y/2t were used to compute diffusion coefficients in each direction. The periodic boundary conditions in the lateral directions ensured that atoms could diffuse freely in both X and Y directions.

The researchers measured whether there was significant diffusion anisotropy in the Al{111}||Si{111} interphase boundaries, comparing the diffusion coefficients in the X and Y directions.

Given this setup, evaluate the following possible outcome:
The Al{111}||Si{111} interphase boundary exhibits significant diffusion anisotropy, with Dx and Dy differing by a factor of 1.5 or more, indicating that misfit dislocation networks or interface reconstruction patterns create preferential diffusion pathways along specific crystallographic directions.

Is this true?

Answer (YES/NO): NO